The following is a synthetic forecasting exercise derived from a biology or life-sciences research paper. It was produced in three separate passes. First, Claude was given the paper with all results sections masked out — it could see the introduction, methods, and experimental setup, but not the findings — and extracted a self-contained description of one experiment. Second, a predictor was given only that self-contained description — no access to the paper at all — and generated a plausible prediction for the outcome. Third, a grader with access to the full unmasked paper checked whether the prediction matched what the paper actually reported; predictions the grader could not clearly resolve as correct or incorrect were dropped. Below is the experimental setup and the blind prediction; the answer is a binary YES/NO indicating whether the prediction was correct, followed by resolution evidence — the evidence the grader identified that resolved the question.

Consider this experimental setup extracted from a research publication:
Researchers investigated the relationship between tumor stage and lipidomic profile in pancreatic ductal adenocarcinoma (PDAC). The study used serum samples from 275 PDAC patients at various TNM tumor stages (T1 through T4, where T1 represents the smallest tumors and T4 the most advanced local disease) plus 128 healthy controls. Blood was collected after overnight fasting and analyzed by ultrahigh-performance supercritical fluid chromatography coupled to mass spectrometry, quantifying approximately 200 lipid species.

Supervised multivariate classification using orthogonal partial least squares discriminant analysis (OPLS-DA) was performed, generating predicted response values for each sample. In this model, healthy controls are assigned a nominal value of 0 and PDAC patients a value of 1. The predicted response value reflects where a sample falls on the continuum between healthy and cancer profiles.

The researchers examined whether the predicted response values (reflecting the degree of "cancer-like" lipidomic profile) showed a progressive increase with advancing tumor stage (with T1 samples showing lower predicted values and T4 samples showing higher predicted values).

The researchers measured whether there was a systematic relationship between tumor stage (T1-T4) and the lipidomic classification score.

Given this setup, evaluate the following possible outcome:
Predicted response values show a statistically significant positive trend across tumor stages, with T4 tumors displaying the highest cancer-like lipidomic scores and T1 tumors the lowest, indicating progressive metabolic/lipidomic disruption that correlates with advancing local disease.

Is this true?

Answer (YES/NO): NO